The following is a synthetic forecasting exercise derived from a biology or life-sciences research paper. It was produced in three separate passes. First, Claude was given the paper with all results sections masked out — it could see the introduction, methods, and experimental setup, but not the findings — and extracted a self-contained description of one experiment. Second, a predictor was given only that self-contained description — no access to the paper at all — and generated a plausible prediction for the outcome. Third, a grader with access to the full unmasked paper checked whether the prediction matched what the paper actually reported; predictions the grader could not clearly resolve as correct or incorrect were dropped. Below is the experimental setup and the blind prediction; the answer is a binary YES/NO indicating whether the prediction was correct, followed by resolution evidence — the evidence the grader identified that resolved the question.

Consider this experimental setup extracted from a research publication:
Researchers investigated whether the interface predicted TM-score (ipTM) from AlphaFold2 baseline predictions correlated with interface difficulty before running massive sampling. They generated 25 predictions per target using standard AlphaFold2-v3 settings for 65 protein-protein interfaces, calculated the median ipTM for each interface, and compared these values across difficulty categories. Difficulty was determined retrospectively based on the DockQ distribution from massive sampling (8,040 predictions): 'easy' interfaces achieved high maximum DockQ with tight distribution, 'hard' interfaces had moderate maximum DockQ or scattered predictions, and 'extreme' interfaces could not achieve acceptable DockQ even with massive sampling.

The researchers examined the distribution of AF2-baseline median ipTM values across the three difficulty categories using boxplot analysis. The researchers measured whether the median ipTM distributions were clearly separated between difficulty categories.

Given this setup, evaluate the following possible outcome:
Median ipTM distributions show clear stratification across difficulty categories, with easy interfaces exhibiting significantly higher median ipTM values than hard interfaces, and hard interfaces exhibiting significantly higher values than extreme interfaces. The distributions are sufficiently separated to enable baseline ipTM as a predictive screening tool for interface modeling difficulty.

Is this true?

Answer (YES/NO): YES